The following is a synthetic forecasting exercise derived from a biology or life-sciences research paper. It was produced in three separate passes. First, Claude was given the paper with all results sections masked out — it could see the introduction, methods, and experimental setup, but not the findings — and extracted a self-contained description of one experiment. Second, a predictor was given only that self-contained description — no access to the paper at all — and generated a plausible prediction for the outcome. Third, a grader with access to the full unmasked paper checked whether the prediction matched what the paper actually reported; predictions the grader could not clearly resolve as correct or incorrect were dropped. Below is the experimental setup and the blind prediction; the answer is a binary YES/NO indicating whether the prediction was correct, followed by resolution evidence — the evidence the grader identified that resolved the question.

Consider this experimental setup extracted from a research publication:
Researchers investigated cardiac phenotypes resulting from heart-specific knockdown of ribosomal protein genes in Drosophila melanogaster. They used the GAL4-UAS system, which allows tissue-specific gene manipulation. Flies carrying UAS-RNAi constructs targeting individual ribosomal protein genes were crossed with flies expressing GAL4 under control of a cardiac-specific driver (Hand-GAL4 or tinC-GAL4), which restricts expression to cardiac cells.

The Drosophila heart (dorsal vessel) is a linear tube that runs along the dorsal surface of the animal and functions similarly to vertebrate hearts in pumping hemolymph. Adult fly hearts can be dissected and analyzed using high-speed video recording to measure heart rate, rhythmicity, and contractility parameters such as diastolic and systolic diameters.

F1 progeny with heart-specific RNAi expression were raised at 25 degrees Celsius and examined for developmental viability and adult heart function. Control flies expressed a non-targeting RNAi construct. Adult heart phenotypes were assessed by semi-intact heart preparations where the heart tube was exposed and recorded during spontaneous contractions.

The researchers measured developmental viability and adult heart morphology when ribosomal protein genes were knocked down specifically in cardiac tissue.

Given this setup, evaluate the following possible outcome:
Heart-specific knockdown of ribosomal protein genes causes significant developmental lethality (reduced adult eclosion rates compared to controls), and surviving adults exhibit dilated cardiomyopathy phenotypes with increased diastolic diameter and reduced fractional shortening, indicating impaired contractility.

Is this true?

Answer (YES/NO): NO